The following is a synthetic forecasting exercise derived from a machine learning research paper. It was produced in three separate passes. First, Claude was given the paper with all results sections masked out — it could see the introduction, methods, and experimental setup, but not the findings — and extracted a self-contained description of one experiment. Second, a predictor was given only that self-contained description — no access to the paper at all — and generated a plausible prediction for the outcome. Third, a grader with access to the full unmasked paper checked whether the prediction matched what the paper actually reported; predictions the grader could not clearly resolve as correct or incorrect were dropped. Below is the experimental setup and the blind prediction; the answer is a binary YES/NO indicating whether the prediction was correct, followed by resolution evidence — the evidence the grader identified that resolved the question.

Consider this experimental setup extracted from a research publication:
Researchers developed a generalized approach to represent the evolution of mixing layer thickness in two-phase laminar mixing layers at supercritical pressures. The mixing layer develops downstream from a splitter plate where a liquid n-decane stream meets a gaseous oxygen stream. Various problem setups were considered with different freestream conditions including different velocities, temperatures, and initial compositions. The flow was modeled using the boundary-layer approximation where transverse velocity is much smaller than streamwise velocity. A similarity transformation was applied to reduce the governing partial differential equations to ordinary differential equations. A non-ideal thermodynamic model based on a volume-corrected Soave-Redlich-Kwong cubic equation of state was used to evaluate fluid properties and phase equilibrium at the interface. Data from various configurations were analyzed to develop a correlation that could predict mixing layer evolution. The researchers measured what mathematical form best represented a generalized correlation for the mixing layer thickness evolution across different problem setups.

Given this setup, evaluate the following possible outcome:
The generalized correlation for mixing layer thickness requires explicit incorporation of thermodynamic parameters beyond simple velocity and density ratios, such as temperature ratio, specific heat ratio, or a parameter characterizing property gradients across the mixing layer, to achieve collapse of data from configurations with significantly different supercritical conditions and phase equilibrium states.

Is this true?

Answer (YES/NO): NO